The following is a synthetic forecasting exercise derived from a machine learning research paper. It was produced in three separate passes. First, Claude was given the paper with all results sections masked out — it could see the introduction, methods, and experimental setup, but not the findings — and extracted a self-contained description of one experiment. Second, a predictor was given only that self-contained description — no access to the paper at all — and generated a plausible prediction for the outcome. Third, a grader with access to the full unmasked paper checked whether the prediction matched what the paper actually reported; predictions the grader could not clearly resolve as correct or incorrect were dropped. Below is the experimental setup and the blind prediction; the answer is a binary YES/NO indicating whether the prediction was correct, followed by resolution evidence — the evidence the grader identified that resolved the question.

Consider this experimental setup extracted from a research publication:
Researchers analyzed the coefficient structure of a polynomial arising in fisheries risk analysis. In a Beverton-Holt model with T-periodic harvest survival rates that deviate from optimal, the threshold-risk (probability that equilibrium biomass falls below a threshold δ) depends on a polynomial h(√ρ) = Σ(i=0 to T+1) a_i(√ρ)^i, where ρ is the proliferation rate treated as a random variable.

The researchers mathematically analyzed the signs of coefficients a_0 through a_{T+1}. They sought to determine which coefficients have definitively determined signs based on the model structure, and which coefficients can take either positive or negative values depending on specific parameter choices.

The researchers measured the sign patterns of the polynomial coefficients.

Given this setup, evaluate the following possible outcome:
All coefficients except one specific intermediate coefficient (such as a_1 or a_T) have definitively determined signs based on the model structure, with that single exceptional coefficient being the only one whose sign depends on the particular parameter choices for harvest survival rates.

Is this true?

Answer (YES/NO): NO